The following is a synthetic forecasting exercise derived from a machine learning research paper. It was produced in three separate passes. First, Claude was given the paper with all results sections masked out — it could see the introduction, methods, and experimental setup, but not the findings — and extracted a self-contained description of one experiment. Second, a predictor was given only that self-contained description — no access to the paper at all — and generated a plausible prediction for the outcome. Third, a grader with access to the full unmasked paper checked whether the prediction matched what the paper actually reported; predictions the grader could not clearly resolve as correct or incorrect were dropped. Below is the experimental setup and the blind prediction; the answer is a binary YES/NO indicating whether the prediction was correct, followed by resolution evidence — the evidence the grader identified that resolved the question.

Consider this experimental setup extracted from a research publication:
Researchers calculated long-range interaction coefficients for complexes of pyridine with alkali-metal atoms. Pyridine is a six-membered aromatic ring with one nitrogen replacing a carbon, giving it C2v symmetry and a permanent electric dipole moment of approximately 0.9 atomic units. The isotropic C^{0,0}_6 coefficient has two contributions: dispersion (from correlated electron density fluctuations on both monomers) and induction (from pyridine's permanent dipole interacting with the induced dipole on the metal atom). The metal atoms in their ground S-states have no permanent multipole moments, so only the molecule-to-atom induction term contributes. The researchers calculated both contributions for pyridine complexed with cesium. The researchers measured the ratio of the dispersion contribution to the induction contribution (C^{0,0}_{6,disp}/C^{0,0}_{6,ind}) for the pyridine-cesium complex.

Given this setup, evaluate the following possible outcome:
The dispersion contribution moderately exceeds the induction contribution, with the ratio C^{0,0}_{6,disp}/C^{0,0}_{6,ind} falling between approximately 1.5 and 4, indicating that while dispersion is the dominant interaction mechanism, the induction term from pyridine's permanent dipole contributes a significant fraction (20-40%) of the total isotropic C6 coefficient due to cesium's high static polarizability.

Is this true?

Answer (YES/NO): NO